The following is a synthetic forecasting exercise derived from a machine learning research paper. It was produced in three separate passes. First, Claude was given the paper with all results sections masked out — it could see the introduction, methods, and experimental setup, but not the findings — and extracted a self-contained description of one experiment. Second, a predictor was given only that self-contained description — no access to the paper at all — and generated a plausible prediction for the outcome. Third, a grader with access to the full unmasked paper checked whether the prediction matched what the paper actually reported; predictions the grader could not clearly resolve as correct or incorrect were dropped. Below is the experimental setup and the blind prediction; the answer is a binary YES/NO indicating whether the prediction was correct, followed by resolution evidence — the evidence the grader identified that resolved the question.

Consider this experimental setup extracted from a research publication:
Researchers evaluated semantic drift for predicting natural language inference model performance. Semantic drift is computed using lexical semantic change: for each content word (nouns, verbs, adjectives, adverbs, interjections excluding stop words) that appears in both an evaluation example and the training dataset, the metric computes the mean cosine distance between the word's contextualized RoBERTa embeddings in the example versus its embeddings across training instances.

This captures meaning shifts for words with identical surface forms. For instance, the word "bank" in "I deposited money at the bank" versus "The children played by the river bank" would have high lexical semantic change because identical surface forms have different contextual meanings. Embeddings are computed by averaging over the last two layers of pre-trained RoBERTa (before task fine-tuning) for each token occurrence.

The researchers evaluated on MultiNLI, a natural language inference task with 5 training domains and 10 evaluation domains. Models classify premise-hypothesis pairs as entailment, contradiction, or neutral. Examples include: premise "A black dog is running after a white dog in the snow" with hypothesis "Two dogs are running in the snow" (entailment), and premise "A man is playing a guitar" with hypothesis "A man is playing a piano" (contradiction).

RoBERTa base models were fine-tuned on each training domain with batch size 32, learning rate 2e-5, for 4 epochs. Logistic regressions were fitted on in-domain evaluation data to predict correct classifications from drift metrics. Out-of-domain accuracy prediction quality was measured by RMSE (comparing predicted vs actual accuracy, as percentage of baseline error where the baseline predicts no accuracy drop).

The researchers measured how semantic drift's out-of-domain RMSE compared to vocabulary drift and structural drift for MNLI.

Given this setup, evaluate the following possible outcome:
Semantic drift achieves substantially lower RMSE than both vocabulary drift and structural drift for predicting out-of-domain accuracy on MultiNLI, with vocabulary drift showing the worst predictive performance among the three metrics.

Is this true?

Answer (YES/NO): NO